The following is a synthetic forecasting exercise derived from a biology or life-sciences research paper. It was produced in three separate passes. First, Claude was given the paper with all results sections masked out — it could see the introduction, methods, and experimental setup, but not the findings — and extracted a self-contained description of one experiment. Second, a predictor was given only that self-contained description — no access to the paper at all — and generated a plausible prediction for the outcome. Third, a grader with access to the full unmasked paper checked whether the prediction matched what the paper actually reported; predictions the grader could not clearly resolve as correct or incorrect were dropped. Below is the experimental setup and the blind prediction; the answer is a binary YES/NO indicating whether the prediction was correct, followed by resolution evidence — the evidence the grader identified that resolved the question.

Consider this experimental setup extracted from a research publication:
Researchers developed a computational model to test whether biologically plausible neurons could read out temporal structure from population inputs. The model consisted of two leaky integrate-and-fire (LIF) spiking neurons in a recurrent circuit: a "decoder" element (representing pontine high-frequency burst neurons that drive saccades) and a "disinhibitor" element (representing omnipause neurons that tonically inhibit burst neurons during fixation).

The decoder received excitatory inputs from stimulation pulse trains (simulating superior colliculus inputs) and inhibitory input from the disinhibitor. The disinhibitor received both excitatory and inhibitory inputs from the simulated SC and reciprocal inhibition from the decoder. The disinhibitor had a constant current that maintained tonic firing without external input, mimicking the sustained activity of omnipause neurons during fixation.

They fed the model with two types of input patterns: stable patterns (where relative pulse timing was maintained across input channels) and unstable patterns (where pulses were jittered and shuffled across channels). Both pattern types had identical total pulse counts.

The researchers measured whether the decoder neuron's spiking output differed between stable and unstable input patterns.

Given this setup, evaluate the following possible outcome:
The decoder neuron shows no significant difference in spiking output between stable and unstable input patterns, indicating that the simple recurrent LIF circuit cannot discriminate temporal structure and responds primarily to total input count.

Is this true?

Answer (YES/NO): NO